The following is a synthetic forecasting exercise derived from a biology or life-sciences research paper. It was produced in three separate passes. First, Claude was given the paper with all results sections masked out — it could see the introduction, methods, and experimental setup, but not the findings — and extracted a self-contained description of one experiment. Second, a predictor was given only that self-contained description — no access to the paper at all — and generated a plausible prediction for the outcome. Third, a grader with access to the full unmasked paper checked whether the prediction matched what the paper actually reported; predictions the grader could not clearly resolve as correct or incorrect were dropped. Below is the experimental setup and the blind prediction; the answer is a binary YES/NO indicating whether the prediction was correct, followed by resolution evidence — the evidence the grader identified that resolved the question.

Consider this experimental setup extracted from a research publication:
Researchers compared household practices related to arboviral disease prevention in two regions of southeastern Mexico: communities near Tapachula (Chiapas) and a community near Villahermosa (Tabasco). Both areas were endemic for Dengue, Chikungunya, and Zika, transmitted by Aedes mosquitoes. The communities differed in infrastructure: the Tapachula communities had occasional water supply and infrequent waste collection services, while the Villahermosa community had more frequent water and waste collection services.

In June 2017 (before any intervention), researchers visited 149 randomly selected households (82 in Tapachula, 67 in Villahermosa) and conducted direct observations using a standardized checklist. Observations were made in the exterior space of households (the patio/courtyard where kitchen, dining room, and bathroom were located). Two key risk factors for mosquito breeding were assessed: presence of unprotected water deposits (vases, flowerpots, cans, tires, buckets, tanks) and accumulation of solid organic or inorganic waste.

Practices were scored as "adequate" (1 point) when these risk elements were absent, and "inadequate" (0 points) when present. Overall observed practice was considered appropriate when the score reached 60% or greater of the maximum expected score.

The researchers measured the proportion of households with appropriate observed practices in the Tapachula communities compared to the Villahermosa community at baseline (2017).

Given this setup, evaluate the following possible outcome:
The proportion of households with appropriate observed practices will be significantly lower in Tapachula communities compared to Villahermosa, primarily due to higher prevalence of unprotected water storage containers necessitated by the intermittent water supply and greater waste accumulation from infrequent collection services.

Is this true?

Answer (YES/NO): YES